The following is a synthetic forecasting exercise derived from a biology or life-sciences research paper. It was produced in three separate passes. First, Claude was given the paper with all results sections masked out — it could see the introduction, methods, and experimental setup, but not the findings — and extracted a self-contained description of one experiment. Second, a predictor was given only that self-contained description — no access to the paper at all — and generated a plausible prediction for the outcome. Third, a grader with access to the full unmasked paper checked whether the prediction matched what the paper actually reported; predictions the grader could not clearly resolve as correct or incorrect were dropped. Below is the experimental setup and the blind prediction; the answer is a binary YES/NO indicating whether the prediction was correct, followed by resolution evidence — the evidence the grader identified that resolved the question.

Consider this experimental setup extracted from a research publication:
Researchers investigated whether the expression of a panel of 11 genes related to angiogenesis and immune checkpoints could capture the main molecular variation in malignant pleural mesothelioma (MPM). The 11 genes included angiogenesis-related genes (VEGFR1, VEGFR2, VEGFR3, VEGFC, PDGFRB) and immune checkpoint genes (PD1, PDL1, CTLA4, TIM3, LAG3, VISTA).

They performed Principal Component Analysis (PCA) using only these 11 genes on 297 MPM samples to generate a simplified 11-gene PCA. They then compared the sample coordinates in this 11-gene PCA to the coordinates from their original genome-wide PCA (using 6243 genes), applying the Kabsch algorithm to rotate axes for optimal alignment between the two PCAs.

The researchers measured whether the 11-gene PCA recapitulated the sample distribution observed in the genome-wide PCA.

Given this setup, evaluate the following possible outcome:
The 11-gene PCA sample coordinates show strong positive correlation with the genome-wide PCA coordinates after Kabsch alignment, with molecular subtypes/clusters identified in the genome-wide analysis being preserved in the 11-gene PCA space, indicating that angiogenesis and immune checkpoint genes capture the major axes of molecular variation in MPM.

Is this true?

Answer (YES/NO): YES